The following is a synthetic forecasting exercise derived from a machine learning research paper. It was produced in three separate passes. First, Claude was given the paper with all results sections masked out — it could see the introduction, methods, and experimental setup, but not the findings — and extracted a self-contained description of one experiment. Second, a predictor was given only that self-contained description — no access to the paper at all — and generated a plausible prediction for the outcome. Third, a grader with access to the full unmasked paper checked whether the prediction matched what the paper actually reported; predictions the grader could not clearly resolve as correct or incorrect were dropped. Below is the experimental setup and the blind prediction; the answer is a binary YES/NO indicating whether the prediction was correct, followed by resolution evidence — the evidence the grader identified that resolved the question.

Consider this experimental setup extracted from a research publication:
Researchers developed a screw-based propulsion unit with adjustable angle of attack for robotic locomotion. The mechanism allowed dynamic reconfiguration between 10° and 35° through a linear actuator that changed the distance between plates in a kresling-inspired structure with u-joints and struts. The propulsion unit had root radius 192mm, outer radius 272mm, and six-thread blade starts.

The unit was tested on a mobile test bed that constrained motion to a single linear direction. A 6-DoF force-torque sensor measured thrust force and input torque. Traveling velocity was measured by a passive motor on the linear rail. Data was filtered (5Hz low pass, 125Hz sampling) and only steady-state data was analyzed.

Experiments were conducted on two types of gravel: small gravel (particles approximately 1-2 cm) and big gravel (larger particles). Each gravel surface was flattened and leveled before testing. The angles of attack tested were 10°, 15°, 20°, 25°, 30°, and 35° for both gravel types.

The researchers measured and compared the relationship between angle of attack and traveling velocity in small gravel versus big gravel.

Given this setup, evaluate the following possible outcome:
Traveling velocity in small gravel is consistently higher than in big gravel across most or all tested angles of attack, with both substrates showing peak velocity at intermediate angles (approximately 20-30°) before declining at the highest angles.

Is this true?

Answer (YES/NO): NO